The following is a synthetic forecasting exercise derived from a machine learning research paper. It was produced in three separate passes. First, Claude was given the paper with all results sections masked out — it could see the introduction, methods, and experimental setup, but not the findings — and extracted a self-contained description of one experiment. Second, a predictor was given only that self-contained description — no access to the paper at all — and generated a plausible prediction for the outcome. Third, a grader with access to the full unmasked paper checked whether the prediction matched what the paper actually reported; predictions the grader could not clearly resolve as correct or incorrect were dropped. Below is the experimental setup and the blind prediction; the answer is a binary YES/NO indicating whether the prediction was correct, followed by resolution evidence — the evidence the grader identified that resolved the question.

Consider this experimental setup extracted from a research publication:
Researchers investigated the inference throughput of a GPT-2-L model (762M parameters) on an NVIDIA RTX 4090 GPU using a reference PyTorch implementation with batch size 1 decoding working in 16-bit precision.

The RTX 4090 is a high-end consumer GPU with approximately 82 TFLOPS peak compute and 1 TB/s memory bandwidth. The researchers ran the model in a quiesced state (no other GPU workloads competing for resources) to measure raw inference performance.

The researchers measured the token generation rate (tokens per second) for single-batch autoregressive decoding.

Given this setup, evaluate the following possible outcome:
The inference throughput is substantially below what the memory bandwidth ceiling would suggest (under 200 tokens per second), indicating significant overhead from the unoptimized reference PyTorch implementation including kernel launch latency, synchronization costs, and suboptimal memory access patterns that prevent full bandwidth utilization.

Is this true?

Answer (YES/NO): NO